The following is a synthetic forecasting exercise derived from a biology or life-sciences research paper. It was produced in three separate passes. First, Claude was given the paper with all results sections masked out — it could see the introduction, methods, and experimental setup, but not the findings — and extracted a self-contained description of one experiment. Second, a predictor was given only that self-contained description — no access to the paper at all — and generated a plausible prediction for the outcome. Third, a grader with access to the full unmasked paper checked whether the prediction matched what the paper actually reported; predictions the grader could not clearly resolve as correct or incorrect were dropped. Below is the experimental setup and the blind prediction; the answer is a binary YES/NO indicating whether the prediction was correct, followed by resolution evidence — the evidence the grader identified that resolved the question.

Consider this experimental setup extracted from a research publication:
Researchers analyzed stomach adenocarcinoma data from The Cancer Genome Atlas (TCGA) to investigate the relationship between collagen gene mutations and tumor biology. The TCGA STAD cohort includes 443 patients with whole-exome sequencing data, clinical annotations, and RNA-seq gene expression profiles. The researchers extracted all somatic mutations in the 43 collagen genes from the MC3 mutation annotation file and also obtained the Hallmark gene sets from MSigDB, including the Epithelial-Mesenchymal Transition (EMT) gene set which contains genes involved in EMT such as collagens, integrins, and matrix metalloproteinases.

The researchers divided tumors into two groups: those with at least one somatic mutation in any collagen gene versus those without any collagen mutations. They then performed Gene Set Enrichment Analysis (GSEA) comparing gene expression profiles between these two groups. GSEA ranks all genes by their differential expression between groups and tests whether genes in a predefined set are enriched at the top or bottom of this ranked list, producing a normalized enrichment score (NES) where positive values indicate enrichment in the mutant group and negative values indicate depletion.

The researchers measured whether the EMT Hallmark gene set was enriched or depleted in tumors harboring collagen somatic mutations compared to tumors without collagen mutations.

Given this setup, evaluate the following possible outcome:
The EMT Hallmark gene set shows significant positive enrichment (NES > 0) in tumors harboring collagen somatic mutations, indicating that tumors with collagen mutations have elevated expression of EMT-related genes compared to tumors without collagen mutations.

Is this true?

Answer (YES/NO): NO